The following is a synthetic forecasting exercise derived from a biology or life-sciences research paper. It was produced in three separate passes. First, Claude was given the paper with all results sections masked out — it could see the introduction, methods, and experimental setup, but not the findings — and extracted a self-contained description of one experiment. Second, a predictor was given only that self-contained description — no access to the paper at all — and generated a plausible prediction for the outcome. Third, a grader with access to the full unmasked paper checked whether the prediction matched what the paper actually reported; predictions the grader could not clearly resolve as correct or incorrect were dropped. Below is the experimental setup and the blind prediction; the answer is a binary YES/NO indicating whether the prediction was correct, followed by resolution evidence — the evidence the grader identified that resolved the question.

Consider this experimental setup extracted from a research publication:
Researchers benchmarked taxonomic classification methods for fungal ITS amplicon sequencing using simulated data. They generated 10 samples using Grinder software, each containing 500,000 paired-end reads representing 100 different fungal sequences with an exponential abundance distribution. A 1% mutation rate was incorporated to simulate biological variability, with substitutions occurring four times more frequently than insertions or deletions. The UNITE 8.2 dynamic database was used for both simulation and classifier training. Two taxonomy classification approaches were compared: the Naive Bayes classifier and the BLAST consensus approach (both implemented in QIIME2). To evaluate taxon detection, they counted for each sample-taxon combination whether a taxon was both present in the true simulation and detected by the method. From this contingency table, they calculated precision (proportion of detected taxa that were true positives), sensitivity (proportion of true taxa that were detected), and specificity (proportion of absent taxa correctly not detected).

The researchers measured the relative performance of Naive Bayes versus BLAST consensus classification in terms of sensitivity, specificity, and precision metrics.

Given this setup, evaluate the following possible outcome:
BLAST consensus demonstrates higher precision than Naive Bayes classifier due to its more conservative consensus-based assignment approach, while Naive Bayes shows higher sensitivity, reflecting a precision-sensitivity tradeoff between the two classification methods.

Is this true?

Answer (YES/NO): NO